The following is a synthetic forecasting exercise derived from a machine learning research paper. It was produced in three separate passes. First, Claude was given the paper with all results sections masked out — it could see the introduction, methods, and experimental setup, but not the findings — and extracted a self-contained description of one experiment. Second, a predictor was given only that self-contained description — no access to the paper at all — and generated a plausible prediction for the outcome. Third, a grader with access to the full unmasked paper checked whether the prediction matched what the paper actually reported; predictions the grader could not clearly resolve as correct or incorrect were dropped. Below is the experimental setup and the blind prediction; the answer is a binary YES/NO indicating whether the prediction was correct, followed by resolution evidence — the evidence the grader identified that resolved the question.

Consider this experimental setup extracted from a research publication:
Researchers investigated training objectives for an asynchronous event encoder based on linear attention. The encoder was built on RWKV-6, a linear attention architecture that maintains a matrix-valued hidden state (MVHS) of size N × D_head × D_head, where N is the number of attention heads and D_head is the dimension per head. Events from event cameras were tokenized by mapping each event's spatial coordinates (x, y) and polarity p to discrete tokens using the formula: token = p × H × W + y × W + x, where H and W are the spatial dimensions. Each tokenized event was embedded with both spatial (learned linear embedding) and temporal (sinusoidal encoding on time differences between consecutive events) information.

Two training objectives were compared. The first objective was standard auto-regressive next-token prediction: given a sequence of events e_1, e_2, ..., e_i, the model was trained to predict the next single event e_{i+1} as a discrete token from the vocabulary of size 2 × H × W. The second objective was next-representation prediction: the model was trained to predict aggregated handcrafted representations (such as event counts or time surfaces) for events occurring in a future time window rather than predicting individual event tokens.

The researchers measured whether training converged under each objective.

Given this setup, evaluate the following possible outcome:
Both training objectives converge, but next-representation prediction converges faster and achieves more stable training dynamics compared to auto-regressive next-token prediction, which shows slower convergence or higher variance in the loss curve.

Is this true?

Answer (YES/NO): NO